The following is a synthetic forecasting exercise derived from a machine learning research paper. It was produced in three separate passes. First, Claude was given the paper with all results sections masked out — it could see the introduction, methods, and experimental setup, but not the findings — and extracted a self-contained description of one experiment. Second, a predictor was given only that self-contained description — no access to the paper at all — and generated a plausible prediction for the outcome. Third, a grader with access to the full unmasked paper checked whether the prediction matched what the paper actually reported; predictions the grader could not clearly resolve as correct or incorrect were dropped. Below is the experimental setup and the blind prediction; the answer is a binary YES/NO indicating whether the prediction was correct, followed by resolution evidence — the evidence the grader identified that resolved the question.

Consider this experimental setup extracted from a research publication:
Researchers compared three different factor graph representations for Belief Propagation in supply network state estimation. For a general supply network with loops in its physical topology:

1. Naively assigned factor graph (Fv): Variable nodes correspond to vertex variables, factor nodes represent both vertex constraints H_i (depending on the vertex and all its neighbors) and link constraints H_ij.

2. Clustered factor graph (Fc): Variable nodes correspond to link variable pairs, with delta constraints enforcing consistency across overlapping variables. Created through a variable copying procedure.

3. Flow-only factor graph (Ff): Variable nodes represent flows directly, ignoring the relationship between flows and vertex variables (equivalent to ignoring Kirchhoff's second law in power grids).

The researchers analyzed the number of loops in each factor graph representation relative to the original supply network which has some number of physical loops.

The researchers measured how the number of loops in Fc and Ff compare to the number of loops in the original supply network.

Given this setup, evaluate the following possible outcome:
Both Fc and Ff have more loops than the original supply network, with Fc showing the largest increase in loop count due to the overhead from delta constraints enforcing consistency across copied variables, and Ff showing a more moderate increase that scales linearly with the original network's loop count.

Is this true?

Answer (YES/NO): NO